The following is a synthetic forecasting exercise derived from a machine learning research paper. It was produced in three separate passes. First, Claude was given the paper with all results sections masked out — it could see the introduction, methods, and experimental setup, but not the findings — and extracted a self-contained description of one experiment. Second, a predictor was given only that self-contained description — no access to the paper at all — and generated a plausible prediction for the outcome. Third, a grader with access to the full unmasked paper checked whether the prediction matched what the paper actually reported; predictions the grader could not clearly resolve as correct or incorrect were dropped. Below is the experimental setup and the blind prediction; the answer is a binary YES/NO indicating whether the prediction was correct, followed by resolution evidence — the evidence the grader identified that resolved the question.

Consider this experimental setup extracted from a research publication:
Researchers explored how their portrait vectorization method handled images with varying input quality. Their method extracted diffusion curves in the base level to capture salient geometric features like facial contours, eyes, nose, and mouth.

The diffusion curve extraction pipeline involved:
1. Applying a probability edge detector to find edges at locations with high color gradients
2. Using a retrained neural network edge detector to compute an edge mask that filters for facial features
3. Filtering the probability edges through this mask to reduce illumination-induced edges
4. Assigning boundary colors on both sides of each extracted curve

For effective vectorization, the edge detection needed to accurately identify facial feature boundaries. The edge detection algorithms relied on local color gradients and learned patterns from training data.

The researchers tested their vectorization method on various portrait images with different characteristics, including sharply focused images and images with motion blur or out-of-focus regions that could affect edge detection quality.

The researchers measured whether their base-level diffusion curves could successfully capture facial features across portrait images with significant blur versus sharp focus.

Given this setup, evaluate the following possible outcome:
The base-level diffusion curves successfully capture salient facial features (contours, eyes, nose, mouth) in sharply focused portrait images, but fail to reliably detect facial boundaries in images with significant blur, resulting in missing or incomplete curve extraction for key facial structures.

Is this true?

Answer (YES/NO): YES